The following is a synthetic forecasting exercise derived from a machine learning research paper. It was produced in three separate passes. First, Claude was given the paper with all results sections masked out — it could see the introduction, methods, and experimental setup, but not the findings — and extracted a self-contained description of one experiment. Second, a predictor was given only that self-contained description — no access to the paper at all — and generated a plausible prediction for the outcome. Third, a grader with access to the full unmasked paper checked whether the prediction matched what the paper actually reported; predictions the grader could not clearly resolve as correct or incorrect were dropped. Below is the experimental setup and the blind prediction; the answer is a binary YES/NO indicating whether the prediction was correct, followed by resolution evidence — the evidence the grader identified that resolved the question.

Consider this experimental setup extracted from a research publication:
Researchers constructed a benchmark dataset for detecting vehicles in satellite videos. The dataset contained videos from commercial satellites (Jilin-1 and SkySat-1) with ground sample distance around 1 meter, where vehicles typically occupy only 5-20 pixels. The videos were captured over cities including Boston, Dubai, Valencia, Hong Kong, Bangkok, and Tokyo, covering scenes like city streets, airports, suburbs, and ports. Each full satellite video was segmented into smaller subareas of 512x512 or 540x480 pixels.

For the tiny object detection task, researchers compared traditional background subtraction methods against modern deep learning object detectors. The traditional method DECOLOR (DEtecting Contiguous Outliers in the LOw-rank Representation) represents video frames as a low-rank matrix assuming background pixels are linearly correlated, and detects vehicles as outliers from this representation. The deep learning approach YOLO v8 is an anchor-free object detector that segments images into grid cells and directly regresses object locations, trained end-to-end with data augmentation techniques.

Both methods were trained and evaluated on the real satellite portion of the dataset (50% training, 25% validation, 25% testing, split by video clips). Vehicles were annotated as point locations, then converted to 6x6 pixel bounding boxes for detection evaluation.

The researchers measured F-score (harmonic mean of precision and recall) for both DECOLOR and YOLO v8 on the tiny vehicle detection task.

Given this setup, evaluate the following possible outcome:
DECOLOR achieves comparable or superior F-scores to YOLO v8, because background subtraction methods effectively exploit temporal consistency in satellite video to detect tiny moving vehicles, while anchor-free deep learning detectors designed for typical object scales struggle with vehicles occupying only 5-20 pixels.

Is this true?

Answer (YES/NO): YES